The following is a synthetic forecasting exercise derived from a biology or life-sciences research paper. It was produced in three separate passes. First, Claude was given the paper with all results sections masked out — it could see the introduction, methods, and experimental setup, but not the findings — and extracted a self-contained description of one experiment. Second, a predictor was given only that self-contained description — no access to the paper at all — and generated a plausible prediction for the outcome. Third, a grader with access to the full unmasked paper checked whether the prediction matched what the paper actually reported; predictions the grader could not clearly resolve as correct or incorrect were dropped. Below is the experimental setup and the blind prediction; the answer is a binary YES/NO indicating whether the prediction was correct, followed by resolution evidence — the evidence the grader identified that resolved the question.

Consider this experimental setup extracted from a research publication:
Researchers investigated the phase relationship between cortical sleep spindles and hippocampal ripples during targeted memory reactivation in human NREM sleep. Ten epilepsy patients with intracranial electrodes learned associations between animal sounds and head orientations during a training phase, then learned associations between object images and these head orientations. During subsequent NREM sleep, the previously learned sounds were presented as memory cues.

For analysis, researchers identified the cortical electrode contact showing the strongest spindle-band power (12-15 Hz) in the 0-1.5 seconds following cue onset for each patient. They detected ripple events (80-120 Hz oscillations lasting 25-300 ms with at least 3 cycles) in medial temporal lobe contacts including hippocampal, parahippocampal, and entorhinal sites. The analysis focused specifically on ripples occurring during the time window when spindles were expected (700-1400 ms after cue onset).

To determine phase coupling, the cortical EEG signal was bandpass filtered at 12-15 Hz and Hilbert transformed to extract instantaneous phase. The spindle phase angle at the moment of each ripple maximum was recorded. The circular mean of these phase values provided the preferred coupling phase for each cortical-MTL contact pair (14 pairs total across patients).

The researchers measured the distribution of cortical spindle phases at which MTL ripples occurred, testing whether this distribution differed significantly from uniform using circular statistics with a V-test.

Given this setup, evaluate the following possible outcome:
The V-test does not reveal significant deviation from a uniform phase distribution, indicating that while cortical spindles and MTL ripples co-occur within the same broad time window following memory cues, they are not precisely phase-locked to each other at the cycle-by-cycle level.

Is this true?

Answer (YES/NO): NO